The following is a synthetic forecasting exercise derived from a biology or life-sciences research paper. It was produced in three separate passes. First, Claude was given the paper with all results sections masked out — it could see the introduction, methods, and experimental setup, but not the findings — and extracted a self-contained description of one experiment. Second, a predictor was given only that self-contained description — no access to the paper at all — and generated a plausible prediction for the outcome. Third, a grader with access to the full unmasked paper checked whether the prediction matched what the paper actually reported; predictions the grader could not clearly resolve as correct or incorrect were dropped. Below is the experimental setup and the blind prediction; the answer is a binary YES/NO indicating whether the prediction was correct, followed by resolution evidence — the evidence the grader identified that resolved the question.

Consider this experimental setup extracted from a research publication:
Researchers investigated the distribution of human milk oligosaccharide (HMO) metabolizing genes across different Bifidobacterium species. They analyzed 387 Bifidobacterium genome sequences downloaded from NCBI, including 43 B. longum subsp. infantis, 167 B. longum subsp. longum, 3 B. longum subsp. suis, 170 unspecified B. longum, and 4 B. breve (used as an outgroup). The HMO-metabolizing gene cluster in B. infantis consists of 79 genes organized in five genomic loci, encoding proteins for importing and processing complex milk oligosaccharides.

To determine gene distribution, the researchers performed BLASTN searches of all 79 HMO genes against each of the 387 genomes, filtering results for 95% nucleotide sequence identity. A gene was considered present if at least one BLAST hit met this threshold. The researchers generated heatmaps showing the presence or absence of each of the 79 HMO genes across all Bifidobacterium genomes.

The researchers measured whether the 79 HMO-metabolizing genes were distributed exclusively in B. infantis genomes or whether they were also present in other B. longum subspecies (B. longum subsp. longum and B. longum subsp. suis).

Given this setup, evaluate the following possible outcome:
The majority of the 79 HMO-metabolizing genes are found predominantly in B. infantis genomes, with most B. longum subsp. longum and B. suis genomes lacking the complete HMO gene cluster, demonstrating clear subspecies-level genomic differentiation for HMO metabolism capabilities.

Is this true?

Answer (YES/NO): YES